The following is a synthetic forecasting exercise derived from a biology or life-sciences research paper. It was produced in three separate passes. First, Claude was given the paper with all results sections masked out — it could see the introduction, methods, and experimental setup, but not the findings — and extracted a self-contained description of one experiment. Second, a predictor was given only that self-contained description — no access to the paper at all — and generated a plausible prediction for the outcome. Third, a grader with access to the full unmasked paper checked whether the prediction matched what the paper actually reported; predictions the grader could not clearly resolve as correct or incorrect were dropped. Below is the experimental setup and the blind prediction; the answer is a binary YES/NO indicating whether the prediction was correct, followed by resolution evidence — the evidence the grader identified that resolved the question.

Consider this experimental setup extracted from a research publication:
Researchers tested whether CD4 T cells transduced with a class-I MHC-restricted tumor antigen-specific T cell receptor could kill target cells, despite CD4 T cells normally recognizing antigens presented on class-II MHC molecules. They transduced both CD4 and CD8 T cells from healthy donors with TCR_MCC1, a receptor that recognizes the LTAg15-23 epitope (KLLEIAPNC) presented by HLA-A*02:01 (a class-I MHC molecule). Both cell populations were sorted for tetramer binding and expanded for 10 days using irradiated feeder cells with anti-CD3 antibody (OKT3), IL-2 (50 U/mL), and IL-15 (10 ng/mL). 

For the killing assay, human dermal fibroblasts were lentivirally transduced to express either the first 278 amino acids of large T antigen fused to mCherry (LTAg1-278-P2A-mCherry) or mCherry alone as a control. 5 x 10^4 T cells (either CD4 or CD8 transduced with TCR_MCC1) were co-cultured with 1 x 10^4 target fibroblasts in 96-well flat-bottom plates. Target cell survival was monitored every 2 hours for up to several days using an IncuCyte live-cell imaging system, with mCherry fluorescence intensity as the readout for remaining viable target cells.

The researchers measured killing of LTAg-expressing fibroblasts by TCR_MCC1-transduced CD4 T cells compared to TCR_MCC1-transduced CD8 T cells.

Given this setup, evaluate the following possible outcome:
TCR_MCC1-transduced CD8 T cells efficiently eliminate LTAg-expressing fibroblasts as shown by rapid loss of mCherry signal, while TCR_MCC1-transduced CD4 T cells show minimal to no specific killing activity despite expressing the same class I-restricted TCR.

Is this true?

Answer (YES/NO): NO